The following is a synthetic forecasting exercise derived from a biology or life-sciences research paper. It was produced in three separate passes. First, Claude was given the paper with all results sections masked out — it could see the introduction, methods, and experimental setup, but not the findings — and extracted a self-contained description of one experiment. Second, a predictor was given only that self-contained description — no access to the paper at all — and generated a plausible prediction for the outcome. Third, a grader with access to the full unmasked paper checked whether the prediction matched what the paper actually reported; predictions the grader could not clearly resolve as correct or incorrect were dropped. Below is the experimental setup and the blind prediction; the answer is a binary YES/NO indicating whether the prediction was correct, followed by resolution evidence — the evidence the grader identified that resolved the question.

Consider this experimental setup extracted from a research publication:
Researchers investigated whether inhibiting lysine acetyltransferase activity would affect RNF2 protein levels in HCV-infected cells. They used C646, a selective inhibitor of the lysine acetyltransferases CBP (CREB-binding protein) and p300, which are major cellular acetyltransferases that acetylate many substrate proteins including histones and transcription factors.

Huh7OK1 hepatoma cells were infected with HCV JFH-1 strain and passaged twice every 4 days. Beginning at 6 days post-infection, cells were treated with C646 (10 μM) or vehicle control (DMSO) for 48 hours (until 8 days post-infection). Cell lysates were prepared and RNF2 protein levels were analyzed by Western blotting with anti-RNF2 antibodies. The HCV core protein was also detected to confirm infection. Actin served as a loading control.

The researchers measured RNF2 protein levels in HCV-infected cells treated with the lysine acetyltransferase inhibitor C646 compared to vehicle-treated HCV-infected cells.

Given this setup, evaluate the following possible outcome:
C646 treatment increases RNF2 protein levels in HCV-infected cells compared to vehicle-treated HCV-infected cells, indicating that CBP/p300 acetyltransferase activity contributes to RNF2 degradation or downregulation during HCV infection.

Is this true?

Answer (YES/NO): YES